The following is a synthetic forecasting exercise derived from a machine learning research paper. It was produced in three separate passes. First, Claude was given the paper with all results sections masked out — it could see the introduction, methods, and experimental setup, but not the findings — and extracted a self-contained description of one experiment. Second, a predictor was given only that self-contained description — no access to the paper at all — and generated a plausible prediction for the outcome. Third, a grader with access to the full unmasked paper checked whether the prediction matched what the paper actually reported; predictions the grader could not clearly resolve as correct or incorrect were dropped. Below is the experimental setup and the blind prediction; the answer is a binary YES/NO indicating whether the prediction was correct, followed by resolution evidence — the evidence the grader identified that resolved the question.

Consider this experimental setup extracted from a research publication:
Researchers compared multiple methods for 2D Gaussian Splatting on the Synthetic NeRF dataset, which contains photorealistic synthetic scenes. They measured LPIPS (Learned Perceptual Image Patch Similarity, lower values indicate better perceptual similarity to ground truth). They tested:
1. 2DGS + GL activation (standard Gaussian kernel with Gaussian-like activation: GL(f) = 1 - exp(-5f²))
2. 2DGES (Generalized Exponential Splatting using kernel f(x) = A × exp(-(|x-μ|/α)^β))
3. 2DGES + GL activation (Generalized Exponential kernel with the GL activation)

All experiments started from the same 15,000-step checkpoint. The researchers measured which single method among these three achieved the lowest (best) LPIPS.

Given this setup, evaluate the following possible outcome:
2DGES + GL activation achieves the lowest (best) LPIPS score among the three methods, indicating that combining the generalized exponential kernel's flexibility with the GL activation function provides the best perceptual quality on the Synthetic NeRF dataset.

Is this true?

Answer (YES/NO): YES